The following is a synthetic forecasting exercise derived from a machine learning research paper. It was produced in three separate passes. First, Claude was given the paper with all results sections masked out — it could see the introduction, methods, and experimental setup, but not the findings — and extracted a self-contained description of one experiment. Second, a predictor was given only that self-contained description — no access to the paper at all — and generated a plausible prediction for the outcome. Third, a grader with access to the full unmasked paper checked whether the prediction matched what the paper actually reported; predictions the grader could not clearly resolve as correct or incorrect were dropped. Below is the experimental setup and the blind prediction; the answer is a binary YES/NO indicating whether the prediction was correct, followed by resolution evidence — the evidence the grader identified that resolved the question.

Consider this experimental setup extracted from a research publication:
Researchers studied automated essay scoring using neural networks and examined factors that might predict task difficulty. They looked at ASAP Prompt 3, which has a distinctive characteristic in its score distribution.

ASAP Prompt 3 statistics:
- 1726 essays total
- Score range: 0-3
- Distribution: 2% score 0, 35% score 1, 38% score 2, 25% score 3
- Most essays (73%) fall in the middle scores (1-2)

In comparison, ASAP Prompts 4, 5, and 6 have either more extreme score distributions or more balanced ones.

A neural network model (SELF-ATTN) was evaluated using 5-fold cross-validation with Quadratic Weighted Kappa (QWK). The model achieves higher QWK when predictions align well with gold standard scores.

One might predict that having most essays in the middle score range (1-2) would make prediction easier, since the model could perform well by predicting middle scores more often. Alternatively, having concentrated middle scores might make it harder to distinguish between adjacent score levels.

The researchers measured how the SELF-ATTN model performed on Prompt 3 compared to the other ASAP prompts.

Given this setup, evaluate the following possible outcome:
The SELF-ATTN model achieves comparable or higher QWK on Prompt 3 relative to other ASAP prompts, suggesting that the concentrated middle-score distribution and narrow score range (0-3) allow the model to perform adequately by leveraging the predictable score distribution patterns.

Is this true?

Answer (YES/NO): NO